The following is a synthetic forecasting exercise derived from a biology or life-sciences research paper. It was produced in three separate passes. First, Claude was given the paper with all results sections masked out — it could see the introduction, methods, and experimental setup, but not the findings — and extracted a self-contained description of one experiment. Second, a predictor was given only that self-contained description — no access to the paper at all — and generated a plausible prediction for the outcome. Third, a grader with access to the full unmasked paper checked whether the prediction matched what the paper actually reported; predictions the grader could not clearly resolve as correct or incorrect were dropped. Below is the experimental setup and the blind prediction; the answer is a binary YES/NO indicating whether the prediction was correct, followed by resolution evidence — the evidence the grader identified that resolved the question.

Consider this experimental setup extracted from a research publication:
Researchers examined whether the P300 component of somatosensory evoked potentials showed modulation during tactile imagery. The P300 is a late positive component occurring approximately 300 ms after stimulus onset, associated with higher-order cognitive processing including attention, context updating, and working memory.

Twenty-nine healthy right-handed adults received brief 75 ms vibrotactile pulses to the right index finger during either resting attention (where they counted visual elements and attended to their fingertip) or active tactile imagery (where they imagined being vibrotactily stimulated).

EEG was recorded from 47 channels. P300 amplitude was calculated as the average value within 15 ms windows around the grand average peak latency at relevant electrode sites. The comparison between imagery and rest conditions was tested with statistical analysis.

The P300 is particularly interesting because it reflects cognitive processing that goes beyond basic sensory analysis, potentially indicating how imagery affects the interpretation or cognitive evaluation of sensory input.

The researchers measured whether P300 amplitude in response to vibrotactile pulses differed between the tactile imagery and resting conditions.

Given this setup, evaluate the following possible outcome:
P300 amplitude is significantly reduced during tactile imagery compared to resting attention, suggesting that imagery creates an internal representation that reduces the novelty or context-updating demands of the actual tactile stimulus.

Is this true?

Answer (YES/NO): NO